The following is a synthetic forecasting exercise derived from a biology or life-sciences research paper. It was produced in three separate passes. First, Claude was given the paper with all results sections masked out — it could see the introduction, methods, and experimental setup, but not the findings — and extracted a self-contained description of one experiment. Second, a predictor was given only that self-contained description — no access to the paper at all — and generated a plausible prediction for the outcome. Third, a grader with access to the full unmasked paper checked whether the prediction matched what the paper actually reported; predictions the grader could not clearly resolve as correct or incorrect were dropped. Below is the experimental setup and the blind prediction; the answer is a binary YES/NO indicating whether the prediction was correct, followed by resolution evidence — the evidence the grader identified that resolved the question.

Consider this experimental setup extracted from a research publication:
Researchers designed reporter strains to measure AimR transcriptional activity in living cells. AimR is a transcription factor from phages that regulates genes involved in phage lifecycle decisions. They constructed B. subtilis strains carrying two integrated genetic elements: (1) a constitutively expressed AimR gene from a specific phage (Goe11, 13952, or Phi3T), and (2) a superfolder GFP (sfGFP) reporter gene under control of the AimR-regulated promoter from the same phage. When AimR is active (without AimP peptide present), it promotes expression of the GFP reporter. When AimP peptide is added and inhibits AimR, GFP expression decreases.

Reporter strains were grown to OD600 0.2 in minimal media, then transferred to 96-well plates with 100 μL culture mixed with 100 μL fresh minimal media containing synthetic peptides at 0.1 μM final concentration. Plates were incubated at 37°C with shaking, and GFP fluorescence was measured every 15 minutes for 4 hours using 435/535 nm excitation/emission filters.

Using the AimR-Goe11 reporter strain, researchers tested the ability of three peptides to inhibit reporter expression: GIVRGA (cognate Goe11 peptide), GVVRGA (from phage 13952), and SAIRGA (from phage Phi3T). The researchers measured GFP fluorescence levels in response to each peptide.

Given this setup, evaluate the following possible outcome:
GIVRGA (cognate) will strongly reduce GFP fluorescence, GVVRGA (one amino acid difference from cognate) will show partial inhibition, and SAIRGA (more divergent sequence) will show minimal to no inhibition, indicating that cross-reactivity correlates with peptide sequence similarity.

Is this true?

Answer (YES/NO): NO